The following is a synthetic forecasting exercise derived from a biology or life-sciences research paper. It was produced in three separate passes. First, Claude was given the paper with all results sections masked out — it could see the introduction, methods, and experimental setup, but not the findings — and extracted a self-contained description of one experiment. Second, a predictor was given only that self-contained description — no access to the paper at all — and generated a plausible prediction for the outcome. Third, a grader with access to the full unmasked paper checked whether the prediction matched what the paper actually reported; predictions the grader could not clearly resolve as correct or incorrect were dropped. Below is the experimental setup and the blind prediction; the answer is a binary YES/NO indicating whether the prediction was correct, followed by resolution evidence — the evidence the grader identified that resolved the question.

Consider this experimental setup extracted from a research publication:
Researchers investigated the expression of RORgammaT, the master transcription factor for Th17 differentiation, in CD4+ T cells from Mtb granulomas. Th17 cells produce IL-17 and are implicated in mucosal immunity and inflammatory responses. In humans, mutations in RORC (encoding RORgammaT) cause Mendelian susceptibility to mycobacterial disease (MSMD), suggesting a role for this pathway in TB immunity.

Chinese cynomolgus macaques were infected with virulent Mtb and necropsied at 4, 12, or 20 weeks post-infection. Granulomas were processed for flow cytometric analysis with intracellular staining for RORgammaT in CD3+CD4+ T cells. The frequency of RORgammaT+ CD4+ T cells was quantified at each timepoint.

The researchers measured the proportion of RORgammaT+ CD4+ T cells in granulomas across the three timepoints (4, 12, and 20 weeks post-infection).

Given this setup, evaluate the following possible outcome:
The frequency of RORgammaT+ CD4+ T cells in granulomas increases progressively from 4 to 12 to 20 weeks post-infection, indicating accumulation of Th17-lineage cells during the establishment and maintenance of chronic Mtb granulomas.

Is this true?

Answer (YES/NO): NO